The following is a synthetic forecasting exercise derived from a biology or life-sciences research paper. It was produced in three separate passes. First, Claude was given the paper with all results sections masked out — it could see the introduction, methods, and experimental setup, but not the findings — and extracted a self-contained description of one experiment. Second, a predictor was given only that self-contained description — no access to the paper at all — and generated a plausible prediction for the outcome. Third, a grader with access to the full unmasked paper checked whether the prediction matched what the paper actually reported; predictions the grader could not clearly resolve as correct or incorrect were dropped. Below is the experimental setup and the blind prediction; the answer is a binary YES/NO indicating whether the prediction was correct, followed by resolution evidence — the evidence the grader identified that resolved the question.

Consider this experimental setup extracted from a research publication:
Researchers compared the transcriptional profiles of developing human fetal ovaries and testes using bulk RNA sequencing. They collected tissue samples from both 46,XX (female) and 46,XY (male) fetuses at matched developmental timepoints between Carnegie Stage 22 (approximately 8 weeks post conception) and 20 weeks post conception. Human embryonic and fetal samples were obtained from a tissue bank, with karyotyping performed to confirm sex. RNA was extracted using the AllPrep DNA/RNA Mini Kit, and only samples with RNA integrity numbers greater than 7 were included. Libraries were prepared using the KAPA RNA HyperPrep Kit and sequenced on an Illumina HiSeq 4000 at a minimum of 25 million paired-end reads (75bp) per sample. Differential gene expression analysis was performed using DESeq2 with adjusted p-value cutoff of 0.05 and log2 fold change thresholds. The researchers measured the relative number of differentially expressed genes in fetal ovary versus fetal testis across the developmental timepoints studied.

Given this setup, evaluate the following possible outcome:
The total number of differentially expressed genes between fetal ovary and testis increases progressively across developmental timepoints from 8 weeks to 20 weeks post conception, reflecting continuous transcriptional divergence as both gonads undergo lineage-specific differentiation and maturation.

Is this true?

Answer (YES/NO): YES